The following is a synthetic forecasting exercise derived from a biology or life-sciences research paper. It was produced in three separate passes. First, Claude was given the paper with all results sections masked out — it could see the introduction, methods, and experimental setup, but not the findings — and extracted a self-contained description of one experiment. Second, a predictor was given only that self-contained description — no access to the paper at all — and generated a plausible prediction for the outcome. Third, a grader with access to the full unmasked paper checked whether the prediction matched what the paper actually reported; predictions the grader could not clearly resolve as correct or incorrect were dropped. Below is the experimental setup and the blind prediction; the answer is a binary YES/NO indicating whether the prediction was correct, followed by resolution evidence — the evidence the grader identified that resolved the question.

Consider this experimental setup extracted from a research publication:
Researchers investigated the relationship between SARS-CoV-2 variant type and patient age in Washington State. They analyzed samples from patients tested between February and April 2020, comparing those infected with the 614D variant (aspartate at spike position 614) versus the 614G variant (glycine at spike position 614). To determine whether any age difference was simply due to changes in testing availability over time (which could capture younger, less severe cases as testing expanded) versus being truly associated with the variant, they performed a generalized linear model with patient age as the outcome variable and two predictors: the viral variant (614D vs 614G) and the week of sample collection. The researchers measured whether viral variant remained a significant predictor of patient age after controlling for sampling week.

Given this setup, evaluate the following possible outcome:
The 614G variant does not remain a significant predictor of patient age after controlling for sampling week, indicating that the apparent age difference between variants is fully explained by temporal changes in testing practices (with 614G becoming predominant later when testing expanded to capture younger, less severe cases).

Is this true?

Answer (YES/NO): NO